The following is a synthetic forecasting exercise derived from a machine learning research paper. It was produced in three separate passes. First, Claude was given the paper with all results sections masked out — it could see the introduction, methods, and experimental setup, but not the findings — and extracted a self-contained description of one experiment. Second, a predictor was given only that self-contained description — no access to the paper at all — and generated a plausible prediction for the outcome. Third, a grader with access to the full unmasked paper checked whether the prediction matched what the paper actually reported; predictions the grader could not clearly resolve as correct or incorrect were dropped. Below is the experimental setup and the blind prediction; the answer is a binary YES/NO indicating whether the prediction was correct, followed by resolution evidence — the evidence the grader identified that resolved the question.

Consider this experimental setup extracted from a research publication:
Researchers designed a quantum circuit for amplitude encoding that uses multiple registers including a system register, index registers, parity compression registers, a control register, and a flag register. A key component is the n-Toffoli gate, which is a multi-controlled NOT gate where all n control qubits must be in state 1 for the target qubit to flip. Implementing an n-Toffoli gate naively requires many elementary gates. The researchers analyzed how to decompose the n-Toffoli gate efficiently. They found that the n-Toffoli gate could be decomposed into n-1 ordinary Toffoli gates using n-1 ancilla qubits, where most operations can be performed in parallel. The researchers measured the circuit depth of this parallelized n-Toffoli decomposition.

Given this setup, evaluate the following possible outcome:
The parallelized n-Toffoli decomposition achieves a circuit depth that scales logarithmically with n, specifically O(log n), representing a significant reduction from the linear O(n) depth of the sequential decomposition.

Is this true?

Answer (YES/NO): YES